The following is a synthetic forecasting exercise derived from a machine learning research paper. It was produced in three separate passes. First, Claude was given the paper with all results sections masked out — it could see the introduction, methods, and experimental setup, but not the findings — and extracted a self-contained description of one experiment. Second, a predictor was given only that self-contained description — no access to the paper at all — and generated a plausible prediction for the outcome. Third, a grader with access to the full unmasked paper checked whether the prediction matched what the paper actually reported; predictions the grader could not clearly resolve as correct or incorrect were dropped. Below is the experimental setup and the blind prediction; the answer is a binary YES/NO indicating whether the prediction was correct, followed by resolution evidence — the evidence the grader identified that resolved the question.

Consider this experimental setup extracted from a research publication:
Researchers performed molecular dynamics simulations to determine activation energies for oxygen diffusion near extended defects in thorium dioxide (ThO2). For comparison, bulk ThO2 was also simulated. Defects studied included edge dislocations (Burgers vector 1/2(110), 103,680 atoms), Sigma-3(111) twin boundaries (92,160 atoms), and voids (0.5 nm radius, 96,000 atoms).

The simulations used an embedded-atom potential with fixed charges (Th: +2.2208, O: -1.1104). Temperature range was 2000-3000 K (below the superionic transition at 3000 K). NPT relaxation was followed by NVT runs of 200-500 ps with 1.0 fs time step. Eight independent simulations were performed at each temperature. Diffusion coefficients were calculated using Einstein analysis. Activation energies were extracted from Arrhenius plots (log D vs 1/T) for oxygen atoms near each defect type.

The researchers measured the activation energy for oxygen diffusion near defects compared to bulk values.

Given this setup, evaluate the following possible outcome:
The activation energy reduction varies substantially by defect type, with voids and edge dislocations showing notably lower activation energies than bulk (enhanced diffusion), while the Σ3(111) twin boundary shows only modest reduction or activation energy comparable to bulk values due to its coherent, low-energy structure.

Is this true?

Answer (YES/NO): NO